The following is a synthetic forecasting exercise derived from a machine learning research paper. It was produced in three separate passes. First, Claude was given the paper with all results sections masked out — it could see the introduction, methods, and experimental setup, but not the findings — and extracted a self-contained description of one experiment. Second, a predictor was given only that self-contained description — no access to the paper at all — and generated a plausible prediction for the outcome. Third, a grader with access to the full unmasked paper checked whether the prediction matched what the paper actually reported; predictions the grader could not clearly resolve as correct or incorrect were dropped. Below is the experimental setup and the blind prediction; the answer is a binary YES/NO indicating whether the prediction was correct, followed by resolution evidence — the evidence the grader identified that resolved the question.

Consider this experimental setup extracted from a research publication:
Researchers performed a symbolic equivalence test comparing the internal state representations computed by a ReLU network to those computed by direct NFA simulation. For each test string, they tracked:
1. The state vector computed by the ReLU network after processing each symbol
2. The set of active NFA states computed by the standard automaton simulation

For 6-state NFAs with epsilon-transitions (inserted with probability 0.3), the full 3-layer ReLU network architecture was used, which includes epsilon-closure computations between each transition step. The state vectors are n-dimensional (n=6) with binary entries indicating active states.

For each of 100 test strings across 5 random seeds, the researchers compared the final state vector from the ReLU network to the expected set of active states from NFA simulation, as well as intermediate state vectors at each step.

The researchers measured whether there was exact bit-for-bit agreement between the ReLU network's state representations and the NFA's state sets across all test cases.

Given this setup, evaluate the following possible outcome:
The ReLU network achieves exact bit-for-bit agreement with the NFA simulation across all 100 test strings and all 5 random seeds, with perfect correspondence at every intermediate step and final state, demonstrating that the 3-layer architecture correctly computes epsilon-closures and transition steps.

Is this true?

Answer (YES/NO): NO